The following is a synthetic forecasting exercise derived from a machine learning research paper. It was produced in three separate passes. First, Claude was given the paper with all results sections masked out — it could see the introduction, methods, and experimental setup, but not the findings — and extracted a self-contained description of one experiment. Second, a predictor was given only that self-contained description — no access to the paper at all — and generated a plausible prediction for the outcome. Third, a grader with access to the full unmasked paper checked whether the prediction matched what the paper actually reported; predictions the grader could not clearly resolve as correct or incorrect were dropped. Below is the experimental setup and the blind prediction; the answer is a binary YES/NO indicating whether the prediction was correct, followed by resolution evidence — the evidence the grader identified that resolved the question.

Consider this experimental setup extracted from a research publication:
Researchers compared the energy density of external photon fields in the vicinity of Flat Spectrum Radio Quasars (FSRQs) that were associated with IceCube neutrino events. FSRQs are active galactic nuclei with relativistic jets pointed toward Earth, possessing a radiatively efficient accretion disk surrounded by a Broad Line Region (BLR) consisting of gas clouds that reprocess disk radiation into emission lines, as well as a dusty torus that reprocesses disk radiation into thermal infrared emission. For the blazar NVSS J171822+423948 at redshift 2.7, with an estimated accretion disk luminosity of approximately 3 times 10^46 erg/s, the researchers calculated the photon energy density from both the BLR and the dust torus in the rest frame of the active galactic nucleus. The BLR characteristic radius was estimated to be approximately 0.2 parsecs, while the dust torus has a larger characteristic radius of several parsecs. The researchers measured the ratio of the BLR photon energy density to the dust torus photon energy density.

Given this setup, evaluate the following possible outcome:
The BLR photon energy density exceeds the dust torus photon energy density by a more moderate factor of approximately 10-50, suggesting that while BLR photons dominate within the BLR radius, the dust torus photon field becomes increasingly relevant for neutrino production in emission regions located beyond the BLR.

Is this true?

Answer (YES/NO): NO